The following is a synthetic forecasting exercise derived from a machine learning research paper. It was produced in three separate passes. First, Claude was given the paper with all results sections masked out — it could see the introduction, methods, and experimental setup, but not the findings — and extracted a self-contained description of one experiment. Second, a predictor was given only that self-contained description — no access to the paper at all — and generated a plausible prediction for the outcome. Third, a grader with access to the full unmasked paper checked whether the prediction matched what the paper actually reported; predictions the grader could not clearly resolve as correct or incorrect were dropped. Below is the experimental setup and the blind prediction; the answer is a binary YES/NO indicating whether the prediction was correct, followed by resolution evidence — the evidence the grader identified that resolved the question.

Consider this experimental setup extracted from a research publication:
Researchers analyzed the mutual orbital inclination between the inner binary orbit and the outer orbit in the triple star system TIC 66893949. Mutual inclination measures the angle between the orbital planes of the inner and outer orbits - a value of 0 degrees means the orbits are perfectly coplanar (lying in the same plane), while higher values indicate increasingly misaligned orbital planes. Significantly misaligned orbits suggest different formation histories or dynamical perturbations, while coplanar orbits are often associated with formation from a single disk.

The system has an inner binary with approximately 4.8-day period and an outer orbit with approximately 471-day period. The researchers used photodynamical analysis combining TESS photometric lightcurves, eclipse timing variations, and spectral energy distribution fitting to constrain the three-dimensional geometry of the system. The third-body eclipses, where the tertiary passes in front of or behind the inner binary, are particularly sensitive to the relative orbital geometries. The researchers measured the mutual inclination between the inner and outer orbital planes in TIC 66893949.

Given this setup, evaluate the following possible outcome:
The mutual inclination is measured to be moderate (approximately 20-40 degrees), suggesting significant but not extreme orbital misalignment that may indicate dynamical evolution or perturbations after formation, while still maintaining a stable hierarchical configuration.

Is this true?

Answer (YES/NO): NO